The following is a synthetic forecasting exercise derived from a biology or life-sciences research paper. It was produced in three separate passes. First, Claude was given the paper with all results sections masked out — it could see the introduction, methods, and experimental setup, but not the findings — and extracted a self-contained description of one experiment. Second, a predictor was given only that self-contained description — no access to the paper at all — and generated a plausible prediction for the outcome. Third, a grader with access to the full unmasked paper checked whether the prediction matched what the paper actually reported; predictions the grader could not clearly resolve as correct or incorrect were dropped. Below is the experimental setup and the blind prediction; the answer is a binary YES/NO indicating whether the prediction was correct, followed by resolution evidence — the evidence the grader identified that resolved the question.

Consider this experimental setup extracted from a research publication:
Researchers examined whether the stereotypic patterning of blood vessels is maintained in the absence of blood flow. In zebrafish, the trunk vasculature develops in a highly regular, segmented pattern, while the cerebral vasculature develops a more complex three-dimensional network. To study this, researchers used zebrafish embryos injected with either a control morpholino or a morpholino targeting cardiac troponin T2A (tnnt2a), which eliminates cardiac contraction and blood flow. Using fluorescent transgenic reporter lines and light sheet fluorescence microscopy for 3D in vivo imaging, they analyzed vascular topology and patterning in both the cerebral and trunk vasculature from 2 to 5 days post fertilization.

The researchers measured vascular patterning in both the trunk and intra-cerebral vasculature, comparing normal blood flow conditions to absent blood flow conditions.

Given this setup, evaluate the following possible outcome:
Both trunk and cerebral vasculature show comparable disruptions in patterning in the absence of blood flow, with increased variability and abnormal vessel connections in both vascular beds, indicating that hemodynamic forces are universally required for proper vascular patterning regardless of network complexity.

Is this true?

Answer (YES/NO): NO